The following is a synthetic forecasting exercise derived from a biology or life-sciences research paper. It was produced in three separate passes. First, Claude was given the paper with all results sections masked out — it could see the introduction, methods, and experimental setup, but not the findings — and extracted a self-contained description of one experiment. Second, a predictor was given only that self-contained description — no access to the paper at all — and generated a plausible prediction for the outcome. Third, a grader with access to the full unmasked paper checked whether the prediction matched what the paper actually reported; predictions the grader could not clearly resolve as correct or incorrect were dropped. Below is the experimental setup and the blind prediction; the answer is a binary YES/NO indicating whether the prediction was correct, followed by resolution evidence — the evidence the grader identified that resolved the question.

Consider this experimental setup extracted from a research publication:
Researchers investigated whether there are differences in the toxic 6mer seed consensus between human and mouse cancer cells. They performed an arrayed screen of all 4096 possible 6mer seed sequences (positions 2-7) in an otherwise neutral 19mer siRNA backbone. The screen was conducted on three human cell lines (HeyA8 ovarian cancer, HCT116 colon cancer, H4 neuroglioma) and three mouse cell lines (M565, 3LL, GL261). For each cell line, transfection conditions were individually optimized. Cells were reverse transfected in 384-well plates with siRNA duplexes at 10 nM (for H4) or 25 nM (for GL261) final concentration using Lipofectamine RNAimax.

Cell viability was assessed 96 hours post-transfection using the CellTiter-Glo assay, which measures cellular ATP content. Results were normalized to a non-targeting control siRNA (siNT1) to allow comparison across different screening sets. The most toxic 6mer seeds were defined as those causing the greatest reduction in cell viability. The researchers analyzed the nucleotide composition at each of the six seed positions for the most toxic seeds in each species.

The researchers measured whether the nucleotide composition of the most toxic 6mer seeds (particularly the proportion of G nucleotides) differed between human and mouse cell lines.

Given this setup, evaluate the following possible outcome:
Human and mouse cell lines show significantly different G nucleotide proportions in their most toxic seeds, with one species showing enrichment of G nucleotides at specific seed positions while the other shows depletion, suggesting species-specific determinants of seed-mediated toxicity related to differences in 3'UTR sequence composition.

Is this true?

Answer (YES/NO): NO